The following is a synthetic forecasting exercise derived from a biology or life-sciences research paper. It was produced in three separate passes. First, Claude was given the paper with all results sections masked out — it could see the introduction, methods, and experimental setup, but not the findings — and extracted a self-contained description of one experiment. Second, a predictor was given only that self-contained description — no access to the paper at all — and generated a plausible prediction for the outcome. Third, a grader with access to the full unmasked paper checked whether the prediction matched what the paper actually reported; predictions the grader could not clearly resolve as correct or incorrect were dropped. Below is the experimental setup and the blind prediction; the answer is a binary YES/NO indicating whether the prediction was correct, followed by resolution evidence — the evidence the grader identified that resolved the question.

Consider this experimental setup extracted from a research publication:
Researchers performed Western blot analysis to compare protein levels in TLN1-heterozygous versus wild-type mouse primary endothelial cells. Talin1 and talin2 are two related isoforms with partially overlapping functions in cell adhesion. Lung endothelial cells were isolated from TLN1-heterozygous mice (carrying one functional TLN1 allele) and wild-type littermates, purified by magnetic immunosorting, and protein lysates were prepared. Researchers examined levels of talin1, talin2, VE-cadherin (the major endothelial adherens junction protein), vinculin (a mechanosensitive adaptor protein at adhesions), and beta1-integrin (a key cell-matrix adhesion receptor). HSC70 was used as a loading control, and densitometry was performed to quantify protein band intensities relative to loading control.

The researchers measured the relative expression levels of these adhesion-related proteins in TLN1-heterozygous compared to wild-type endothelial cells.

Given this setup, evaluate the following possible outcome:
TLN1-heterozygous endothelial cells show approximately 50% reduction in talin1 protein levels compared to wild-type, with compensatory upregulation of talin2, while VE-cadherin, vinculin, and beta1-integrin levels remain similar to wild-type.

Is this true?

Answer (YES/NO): NO